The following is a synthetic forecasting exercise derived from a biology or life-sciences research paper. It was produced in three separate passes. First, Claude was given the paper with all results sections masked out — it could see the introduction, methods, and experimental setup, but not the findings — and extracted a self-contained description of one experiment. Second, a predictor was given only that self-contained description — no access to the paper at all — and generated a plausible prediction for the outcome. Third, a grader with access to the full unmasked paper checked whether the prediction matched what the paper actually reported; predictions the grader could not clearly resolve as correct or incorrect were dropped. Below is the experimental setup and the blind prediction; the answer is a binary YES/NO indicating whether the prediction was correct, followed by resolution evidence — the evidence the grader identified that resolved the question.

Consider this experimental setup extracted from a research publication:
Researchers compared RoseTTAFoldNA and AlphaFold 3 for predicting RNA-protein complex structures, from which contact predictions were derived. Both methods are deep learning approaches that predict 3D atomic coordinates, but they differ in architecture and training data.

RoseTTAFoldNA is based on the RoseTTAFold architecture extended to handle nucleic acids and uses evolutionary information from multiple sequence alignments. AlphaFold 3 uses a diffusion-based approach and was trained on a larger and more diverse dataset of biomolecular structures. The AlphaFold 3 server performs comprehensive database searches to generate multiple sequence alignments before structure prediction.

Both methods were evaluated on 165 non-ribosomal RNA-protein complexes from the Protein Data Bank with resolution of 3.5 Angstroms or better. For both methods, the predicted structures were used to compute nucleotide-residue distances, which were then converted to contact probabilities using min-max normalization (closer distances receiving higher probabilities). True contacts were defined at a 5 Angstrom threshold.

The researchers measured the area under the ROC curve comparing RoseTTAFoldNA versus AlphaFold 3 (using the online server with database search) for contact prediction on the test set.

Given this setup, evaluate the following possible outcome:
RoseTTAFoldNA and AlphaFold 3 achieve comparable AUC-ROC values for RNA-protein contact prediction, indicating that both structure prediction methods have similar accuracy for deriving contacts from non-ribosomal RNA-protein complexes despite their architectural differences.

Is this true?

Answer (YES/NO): NO